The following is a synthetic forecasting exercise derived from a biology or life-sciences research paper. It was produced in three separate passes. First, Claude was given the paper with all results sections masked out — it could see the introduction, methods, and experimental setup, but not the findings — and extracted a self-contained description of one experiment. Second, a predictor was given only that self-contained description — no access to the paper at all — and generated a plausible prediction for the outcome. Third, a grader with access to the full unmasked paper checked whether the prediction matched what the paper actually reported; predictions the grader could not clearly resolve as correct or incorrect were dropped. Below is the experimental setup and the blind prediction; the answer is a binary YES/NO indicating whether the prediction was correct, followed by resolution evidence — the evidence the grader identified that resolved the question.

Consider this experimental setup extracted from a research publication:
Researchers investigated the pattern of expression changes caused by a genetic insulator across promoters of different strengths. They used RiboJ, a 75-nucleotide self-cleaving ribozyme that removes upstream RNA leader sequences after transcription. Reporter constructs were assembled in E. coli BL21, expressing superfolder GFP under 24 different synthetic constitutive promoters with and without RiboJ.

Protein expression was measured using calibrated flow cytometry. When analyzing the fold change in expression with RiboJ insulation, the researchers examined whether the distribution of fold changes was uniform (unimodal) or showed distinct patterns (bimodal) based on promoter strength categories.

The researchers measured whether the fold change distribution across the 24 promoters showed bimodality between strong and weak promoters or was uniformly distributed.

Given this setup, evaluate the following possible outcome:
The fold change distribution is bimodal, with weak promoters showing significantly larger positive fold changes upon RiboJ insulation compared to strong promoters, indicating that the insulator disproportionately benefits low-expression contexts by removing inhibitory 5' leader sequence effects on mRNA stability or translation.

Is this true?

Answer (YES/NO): NO